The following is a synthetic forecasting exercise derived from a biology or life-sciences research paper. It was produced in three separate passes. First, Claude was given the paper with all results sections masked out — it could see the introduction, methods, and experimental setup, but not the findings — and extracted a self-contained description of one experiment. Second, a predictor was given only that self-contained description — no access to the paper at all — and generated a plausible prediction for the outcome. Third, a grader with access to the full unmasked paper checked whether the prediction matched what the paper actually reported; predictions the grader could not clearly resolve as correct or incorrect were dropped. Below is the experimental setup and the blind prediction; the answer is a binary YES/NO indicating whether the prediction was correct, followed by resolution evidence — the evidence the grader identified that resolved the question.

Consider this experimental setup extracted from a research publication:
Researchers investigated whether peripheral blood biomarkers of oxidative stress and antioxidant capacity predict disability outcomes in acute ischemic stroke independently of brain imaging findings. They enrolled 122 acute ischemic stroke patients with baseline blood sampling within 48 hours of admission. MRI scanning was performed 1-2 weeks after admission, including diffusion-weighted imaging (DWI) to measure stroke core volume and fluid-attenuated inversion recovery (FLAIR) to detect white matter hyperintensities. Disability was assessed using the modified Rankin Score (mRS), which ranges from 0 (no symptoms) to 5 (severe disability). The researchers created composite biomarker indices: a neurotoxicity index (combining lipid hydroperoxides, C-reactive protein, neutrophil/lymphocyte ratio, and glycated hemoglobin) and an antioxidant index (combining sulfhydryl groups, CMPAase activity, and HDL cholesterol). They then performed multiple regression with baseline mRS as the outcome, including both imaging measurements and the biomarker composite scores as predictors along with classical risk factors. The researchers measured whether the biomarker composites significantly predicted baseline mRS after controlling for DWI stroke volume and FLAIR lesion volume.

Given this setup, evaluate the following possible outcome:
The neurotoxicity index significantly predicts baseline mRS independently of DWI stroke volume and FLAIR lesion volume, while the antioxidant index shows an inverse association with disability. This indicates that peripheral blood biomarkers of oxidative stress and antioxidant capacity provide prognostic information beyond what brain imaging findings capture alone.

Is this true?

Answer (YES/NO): YES